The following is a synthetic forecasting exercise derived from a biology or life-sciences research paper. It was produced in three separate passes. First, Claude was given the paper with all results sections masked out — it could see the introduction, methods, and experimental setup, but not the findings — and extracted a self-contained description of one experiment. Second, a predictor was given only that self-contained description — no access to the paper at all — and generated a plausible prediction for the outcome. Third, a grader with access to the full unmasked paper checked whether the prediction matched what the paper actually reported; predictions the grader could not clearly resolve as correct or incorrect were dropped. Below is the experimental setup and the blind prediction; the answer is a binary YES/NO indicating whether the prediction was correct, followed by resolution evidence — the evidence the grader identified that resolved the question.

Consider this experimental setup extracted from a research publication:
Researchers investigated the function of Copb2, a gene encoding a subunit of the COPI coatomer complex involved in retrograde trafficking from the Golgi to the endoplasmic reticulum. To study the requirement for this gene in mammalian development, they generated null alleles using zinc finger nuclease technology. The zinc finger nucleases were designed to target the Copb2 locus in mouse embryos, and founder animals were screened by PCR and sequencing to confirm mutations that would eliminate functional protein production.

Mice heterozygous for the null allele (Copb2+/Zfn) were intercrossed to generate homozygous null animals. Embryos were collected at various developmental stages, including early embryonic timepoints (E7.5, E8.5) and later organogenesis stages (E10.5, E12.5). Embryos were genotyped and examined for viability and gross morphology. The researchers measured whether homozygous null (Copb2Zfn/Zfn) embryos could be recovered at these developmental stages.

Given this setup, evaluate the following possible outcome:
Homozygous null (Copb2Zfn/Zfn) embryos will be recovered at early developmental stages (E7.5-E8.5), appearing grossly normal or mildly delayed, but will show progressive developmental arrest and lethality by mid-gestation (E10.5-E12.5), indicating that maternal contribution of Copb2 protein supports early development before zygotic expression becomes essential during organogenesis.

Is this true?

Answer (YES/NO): NO